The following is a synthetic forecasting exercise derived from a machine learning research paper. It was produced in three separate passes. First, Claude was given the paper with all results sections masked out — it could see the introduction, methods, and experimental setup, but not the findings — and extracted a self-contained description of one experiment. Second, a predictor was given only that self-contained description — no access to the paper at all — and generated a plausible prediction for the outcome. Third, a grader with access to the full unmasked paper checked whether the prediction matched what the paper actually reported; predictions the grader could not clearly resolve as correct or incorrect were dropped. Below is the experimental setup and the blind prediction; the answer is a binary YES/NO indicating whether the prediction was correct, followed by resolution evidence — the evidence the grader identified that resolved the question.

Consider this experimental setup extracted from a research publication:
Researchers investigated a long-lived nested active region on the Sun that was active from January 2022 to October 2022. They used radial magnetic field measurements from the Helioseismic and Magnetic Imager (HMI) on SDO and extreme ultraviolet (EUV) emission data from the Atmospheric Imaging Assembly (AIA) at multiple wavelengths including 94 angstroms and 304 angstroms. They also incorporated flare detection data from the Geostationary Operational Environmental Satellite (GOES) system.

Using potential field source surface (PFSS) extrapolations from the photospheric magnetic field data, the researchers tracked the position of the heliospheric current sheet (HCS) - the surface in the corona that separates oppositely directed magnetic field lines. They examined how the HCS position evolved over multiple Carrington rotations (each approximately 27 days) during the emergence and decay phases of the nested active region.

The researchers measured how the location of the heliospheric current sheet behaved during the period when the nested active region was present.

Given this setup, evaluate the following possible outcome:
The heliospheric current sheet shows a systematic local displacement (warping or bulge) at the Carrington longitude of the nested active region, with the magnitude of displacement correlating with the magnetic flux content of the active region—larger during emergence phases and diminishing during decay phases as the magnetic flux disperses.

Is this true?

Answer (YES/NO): NO